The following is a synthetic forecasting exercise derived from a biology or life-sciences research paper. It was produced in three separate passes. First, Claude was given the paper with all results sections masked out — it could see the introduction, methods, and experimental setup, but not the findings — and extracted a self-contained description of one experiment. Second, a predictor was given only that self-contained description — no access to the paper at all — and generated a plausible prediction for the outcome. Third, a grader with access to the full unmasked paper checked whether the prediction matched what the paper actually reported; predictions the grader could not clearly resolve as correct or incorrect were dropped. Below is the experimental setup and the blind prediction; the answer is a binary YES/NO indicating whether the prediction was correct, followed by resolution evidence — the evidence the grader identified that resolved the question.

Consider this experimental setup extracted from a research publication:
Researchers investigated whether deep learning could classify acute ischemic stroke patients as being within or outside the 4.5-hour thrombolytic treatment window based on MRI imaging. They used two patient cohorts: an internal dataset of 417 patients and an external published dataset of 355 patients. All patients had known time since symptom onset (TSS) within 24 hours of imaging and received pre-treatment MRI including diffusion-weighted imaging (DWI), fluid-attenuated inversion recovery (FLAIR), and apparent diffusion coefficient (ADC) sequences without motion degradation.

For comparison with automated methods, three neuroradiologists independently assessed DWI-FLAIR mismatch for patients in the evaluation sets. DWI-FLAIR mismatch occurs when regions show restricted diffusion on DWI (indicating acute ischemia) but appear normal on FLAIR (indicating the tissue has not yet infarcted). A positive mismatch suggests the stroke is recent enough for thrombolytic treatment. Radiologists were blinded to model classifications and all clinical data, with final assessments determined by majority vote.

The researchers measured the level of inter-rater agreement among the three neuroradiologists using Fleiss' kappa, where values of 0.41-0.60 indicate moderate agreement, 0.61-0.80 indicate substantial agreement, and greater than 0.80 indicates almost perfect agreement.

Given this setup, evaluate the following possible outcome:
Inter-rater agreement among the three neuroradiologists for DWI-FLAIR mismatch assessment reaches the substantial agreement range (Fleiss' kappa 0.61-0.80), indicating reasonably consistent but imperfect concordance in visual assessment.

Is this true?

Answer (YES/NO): NO